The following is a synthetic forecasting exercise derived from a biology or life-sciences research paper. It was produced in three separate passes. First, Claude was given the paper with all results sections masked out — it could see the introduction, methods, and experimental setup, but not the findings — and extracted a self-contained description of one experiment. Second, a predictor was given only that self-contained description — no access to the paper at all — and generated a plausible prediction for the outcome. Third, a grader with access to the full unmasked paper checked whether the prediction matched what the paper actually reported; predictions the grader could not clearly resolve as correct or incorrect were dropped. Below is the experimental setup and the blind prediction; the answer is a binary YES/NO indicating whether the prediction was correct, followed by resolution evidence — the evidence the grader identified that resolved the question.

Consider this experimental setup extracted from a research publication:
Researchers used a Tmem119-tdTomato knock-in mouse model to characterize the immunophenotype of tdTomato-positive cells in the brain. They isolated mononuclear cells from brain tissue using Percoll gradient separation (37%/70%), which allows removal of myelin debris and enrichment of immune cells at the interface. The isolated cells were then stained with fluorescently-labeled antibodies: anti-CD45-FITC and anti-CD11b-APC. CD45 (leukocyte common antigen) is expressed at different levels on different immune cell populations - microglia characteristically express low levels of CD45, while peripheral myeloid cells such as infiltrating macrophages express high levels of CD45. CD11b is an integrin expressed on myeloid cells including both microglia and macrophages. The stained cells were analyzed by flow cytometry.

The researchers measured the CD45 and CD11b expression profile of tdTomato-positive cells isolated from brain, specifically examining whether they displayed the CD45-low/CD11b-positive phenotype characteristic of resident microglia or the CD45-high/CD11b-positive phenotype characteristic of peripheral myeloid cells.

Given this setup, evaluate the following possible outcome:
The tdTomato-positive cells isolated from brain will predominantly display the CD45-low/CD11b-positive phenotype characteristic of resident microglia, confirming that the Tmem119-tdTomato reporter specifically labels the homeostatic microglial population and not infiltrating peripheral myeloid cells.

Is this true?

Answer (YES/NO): YES